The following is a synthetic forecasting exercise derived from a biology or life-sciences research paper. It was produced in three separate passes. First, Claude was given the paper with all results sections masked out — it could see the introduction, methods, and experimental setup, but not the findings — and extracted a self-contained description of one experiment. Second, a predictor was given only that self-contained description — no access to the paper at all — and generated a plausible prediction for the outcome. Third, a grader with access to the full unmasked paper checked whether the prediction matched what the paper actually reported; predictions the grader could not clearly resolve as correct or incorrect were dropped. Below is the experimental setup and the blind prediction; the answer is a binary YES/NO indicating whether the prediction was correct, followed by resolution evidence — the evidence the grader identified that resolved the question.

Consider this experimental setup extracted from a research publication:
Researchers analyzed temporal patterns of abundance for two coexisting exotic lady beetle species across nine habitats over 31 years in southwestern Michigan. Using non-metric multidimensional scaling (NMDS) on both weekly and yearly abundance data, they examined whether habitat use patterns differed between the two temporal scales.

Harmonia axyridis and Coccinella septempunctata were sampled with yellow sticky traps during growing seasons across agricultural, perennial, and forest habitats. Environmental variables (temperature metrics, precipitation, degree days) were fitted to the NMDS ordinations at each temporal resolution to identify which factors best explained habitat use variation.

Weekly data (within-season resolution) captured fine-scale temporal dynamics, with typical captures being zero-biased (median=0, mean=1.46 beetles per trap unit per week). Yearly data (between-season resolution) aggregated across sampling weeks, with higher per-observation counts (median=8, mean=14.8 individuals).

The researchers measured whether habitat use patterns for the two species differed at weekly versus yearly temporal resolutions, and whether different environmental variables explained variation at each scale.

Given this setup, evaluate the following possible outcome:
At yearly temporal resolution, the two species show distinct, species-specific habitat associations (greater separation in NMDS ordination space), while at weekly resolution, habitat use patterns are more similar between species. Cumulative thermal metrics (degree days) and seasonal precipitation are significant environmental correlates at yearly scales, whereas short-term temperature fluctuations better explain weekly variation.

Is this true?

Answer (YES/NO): NO